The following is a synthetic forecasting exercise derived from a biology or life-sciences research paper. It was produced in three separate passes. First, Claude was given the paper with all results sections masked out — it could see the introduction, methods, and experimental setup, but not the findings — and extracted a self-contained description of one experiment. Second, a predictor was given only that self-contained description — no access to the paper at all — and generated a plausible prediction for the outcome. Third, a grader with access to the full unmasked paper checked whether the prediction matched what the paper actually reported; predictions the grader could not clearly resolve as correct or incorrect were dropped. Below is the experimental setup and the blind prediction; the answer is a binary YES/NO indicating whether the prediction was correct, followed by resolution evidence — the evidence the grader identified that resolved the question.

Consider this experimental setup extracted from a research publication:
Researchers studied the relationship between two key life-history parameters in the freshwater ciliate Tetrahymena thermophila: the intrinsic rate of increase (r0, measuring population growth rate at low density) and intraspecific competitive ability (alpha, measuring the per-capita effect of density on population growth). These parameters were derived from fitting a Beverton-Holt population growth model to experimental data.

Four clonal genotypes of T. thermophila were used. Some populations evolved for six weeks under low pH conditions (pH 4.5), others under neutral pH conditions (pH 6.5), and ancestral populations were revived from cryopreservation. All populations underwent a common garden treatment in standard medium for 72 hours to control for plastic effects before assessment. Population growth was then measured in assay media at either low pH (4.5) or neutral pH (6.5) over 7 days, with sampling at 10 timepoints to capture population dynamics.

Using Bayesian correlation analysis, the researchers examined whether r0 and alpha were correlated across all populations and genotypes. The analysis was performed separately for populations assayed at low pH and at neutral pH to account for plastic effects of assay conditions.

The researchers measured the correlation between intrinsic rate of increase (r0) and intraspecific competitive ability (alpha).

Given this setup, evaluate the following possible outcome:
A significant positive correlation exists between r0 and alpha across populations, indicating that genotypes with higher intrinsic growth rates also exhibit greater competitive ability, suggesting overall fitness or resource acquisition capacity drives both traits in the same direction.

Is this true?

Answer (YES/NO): YES